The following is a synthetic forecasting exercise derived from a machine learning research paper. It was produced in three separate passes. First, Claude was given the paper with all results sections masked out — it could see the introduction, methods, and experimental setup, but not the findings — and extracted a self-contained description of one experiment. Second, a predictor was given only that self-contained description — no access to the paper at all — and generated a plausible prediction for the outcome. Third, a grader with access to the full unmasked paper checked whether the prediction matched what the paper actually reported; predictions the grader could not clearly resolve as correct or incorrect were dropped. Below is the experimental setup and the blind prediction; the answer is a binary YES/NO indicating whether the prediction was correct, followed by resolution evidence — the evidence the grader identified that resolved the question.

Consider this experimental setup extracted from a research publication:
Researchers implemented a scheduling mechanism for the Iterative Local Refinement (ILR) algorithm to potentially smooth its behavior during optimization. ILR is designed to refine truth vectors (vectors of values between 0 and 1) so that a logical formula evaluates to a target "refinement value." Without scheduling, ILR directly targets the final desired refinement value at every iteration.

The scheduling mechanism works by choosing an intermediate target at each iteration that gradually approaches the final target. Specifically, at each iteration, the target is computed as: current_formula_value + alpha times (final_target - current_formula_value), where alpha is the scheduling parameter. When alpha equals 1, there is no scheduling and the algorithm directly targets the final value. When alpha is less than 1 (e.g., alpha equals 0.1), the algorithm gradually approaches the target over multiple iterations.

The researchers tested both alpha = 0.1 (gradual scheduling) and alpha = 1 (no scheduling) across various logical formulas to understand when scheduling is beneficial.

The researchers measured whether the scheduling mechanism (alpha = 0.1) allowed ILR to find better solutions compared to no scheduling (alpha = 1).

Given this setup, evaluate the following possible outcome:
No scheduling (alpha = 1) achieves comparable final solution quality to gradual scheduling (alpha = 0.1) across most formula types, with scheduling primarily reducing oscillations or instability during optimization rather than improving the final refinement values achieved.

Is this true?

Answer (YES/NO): NO